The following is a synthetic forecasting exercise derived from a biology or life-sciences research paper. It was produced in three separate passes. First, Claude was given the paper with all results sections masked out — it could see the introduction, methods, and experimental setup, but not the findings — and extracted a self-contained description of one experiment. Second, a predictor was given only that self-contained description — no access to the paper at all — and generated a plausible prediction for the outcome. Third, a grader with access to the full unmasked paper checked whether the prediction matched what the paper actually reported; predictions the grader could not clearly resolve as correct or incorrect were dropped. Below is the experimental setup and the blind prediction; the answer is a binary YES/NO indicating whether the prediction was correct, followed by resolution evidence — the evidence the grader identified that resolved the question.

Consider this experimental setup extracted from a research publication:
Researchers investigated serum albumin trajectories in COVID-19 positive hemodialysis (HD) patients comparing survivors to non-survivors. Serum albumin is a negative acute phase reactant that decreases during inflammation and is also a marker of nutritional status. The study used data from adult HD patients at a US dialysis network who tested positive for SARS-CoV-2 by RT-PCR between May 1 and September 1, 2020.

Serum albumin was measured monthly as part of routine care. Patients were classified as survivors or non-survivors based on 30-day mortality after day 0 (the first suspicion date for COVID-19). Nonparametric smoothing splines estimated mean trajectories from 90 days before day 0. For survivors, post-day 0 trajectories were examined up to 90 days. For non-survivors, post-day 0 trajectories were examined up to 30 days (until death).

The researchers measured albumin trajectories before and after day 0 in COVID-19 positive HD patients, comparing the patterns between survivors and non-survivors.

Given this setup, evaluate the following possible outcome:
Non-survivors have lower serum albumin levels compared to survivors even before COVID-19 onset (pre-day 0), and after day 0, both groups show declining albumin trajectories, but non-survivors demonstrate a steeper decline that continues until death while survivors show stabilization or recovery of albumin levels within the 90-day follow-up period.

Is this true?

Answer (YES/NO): YES